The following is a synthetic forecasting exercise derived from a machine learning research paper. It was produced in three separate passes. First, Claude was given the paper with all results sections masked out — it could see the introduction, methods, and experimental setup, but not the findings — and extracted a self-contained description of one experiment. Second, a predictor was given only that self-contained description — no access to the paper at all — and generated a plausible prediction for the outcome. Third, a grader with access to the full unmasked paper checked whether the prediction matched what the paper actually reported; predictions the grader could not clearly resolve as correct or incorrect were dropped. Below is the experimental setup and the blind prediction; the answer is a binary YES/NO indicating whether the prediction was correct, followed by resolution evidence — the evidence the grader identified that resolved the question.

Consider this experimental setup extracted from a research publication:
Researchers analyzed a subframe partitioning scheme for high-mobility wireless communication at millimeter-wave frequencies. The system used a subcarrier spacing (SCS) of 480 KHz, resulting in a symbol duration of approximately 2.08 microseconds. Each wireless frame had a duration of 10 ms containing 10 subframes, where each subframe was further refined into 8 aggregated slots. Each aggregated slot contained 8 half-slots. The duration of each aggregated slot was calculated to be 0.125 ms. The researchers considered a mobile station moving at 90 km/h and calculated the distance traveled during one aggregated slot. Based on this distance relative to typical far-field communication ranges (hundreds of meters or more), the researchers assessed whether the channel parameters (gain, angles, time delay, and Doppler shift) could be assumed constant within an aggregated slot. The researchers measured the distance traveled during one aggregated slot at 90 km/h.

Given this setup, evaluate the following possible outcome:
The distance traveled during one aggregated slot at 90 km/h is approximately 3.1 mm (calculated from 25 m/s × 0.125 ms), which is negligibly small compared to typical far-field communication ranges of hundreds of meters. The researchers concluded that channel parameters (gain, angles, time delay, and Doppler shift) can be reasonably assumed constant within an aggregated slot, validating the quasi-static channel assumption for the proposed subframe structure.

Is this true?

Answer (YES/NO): YES